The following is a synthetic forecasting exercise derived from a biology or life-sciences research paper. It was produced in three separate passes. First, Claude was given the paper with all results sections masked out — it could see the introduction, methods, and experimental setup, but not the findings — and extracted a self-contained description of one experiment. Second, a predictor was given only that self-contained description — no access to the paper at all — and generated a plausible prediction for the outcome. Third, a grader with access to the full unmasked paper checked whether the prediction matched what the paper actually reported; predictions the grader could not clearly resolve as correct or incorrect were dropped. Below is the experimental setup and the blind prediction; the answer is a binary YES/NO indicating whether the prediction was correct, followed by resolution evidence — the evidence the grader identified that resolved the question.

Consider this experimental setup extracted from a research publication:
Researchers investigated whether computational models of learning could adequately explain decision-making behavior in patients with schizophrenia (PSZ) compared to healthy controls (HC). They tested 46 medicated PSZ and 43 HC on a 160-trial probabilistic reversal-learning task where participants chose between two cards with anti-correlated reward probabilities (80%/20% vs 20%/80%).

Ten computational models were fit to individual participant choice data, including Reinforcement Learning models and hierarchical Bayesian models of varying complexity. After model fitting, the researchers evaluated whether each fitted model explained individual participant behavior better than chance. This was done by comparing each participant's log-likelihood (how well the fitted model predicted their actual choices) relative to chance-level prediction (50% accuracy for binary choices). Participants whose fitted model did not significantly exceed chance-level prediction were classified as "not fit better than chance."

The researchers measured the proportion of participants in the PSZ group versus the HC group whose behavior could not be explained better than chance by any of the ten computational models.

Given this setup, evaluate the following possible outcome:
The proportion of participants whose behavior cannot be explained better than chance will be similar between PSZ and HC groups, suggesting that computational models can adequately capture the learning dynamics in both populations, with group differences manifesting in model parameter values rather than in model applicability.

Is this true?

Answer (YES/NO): NO